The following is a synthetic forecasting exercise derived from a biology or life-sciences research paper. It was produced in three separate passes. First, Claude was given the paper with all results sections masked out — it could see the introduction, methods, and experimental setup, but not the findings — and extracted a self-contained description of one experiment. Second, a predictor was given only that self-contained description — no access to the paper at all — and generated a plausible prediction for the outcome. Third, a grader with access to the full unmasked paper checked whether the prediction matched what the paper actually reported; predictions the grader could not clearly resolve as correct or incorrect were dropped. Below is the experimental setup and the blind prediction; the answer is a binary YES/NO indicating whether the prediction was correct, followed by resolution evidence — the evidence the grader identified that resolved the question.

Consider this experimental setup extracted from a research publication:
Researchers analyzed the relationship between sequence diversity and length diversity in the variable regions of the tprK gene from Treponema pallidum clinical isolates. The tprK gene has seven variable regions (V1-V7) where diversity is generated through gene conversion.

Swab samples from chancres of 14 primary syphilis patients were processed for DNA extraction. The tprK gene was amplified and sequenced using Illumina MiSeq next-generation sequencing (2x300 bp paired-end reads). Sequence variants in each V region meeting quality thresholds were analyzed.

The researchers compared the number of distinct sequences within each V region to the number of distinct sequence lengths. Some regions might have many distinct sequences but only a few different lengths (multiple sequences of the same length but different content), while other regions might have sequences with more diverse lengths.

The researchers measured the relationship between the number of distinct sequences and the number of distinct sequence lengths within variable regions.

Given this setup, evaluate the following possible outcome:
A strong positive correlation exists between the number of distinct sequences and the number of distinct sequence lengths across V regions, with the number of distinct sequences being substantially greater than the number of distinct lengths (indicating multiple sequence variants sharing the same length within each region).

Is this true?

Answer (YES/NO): NO